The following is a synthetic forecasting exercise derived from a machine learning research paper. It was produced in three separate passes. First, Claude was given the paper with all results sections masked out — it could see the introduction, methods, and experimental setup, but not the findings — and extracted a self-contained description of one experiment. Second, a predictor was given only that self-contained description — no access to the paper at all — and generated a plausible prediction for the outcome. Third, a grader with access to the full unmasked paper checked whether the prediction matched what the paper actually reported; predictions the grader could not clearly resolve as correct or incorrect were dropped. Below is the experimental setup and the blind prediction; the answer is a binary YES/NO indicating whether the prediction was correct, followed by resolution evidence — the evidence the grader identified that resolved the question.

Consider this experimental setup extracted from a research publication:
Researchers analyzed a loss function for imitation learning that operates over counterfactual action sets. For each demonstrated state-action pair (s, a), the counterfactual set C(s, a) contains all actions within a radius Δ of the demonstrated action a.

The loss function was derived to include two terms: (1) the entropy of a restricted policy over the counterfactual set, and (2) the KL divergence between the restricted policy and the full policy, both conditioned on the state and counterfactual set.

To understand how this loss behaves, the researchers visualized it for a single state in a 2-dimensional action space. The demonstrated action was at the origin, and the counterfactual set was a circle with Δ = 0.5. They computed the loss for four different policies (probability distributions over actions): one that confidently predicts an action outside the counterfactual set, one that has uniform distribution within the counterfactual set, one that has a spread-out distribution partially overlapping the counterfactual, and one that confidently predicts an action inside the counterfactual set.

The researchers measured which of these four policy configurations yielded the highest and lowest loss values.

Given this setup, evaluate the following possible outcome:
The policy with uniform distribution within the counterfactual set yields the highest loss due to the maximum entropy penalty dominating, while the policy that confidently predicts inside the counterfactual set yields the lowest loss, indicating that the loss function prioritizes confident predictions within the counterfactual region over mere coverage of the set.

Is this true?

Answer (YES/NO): NO